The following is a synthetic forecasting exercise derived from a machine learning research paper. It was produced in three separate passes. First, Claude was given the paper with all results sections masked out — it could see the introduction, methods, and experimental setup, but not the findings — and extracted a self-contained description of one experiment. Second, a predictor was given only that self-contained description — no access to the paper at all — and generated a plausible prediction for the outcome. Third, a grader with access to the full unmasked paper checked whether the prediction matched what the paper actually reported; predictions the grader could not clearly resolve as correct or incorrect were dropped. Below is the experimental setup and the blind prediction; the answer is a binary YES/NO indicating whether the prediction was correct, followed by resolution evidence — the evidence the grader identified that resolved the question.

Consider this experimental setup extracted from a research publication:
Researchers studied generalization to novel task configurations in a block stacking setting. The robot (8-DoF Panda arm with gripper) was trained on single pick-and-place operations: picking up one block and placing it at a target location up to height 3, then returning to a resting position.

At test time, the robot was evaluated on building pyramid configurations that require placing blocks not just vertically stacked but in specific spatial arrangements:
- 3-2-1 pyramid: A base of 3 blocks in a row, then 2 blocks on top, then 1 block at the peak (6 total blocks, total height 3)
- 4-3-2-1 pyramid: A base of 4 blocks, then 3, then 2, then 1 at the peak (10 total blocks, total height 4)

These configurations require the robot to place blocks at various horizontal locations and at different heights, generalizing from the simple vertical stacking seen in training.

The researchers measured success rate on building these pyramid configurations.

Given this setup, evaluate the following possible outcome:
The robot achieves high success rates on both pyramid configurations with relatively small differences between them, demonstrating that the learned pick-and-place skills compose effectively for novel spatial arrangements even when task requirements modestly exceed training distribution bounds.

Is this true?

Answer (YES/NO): NO